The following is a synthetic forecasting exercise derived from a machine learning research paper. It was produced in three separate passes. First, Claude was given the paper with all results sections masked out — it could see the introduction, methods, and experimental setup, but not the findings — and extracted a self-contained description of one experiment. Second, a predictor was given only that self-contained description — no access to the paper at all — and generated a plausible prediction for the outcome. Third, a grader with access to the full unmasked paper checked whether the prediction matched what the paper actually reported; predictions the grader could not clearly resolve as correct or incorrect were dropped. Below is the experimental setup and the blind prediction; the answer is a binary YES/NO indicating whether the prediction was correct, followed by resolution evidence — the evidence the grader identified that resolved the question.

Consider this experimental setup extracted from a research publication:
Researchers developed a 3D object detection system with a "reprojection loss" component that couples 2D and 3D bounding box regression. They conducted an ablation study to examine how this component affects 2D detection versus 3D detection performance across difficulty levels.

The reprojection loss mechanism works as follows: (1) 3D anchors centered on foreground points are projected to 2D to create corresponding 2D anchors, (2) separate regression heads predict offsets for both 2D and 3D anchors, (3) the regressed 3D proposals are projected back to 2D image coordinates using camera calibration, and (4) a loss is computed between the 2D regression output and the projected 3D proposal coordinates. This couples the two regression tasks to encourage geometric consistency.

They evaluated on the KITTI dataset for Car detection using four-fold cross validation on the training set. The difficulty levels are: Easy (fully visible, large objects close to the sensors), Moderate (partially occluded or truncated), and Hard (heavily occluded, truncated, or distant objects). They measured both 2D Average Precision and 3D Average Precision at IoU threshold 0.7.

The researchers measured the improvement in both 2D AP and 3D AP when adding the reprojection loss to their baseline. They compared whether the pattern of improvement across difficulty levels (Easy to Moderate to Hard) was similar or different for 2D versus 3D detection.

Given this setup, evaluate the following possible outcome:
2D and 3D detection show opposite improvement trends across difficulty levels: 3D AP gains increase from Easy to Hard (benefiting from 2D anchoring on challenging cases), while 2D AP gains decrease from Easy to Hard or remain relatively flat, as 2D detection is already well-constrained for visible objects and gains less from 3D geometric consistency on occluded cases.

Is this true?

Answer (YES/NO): NO